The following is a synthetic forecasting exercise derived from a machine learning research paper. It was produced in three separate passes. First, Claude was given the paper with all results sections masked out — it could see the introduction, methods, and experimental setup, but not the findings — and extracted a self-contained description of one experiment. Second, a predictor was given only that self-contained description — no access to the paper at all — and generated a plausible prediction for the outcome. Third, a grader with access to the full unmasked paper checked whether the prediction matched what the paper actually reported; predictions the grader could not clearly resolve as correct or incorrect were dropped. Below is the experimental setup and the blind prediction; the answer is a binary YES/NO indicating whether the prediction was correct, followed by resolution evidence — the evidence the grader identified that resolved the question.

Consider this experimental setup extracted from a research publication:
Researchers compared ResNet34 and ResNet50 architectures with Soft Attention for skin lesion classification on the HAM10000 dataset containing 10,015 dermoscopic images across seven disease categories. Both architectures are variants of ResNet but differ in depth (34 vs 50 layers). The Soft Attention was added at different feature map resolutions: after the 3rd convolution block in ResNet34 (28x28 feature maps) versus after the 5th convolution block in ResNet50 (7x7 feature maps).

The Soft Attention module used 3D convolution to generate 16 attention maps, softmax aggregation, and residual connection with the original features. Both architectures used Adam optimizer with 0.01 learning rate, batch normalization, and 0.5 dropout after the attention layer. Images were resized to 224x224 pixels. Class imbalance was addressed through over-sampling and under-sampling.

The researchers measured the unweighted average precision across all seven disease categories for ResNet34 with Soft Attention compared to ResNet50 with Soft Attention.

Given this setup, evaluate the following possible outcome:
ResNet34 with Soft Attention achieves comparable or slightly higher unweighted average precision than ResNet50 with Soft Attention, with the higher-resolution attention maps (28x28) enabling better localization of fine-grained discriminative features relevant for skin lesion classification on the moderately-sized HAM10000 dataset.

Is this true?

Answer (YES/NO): NO